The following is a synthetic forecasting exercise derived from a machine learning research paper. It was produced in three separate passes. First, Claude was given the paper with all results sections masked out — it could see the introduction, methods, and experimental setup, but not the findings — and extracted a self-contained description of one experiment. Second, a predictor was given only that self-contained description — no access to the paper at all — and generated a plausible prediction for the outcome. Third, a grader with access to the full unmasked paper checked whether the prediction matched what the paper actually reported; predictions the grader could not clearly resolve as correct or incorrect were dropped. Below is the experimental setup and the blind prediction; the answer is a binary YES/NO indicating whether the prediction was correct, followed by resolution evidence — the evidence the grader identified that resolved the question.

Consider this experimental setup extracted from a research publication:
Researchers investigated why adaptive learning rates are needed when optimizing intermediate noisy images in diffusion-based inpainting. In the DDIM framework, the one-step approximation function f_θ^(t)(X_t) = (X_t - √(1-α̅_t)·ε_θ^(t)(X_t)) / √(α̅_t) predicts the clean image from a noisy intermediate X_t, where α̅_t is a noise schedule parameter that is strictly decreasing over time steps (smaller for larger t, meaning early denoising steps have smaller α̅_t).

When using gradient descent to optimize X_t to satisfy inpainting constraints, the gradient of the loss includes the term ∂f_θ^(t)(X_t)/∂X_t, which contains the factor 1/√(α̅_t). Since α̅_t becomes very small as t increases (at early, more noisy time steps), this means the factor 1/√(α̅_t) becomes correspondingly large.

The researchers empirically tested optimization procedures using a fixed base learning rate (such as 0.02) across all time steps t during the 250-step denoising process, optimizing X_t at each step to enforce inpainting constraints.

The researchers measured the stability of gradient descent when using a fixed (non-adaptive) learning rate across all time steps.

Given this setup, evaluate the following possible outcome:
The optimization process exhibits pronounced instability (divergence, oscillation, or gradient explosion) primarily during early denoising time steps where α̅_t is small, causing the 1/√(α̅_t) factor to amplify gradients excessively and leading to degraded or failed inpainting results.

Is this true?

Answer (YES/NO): YES